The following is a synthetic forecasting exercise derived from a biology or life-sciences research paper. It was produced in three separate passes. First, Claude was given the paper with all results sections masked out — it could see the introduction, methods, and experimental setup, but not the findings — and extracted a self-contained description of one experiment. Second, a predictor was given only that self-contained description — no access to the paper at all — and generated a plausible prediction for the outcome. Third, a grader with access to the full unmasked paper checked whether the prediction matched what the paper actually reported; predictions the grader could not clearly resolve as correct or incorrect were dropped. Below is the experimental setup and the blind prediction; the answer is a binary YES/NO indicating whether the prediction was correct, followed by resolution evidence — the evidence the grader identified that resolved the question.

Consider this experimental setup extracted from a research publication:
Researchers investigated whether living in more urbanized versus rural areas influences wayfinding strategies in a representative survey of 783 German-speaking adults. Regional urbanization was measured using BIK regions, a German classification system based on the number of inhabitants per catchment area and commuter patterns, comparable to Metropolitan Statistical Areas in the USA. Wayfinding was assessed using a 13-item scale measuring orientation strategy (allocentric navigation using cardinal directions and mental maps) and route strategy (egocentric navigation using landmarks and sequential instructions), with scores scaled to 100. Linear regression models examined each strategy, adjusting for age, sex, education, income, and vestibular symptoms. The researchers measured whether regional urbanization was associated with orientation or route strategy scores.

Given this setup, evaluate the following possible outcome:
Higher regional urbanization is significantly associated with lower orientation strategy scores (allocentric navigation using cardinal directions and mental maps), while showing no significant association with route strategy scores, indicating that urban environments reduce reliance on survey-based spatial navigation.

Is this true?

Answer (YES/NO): YES